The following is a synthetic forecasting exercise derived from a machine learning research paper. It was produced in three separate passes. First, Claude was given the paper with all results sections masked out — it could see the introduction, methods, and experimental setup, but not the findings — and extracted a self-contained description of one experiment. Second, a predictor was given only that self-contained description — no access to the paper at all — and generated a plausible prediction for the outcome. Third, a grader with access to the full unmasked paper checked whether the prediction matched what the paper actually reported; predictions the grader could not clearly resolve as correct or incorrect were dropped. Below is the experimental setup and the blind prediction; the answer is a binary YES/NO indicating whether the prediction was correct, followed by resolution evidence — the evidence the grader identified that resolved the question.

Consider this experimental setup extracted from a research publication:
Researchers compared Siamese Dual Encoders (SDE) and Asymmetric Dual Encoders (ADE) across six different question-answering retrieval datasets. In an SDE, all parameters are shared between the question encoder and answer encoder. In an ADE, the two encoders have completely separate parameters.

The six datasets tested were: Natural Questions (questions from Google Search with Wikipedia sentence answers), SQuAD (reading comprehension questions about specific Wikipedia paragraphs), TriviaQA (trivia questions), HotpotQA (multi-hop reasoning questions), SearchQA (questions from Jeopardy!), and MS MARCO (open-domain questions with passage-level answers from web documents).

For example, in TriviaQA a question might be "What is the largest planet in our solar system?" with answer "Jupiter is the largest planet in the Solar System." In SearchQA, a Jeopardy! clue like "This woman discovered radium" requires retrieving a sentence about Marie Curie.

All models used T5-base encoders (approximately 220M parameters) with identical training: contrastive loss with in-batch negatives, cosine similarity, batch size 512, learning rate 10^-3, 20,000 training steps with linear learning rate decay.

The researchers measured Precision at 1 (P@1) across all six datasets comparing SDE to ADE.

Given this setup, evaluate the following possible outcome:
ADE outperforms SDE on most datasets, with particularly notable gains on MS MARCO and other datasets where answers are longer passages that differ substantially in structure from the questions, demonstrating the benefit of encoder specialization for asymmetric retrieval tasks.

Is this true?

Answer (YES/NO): NO